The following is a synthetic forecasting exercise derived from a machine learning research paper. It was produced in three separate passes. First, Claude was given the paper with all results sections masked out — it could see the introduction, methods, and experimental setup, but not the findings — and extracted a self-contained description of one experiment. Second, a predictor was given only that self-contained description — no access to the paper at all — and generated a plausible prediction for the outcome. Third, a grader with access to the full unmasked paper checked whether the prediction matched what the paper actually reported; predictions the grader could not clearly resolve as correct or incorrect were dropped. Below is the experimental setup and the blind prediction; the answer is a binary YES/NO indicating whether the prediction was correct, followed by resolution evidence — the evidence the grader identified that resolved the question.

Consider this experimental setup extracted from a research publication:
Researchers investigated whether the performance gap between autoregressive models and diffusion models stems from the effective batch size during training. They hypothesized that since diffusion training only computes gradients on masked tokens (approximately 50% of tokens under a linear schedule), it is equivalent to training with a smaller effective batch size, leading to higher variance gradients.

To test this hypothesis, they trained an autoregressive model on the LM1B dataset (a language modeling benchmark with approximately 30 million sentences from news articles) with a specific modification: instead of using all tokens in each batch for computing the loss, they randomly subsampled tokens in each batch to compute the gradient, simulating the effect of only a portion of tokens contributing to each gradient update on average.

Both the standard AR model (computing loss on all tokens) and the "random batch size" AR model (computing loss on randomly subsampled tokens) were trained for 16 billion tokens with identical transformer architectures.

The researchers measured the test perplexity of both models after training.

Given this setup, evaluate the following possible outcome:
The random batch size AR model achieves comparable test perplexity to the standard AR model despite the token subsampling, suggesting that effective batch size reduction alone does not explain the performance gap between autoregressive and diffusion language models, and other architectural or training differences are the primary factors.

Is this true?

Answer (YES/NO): NO